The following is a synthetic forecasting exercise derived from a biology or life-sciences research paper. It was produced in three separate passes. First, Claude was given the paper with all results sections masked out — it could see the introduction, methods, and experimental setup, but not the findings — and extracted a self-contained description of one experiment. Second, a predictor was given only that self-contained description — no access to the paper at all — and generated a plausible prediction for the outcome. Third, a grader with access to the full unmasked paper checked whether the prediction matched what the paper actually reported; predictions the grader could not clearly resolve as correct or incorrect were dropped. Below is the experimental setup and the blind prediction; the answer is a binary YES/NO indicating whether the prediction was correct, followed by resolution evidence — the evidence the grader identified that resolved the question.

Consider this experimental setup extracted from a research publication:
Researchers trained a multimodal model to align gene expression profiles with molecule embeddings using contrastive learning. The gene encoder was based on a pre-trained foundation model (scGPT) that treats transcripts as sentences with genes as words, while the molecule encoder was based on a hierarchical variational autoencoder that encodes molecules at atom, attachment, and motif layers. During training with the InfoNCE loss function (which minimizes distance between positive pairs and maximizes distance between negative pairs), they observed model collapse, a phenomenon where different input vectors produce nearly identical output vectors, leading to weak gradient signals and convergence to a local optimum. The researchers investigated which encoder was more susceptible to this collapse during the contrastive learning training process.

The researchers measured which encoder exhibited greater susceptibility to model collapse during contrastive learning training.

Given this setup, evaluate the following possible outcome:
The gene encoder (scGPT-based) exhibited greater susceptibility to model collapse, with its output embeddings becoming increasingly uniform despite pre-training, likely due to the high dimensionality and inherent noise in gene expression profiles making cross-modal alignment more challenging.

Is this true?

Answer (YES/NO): YES